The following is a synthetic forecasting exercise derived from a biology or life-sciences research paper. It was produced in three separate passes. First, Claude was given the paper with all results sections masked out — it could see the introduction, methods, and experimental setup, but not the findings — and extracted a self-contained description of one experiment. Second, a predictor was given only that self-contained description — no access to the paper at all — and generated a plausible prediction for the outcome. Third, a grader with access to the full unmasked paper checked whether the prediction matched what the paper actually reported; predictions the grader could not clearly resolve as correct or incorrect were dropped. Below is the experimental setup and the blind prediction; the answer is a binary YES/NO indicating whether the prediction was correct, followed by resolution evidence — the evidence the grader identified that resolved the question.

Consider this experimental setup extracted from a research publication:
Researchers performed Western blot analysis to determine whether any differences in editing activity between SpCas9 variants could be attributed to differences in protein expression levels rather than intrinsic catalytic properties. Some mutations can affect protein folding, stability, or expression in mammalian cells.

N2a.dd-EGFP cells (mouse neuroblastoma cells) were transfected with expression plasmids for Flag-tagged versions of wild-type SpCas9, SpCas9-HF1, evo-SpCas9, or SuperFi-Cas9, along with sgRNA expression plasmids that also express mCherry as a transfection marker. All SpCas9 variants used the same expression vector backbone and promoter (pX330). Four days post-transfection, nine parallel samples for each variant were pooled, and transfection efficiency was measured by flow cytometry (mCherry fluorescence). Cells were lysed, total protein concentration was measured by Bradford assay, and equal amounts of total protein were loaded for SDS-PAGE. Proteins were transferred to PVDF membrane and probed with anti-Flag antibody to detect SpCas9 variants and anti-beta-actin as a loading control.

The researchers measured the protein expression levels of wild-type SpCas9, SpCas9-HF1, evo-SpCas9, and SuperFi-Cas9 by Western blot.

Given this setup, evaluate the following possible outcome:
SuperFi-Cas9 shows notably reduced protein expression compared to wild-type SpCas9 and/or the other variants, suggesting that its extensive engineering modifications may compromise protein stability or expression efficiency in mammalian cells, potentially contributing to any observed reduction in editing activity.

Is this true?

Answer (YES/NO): NO